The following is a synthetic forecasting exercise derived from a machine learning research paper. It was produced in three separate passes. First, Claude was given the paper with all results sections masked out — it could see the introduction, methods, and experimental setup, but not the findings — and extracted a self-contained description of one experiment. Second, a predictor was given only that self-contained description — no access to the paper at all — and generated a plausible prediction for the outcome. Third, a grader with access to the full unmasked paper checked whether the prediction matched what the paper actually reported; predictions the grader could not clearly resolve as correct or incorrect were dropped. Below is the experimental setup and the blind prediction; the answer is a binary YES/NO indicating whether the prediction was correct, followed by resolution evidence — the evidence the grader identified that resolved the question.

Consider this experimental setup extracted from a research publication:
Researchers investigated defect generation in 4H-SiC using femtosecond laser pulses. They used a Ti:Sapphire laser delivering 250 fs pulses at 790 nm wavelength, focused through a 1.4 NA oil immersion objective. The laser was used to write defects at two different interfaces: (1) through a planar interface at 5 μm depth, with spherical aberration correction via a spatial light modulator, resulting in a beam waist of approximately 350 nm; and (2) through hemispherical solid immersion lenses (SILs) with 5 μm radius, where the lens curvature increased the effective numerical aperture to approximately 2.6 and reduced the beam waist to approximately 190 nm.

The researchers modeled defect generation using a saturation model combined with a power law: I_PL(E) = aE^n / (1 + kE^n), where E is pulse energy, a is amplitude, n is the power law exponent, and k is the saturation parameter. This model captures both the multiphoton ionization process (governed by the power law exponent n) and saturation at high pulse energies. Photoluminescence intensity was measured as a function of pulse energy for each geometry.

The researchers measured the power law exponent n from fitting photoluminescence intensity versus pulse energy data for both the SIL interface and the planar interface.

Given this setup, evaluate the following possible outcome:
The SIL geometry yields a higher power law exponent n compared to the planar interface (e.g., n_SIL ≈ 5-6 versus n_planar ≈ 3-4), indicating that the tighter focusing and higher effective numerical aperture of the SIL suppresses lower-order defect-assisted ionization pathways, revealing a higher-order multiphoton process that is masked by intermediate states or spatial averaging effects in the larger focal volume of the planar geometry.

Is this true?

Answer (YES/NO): YES